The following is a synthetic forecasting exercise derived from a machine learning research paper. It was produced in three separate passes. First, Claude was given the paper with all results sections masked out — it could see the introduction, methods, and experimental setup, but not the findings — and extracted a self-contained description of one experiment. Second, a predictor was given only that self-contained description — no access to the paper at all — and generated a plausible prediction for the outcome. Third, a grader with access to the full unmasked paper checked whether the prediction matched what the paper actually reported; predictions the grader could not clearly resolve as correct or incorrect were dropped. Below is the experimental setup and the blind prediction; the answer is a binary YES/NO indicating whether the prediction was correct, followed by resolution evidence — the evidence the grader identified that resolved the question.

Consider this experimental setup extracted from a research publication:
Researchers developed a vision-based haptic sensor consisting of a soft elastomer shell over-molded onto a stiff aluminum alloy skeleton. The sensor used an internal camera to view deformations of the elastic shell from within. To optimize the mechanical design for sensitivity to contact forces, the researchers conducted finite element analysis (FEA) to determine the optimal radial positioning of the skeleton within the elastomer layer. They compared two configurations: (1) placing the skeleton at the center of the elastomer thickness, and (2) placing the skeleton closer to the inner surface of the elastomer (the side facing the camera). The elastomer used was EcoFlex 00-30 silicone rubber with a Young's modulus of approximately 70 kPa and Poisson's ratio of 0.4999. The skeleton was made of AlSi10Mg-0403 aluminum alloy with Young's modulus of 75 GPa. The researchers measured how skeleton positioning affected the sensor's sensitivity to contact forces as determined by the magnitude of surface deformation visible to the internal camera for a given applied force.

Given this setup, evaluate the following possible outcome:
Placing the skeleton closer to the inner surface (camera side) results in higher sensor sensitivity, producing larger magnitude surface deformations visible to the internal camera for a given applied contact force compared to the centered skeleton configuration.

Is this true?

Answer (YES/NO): YES